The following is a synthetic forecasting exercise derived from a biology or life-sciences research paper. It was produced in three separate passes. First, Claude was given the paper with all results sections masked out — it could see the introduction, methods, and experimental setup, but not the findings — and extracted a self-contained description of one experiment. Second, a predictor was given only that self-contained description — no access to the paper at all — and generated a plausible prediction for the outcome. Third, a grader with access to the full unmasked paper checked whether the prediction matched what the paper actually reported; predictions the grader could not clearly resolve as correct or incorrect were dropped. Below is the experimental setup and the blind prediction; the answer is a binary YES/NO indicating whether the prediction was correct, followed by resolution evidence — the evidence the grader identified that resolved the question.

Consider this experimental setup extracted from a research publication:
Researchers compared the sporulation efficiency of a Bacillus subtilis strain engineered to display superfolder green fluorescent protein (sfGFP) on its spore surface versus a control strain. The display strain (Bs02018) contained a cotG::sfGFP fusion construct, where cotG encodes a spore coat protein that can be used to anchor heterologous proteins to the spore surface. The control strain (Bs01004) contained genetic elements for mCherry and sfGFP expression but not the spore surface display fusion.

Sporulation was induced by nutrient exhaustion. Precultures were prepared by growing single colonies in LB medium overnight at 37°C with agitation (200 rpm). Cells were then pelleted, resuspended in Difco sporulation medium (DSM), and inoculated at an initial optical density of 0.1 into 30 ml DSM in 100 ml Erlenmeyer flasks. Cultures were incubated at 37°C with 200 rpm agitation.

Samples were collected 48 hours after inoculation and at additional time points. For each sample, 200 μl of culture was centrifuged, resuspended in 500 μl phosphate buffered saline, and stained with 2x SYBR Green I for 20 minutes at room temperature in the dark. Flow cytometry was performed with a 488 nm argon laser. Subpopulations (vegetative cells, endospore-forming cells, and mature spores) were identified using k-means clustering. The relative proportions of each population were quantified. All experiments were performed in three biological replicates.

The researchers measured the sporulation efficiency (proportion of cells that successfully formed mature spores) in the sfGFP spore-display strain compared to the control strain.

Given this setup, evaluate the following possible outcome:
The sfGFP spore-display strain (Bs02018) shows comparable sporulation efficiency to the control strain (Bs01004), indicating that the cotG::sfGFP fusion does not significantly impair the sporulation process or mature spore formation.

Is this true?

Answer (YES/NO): NO